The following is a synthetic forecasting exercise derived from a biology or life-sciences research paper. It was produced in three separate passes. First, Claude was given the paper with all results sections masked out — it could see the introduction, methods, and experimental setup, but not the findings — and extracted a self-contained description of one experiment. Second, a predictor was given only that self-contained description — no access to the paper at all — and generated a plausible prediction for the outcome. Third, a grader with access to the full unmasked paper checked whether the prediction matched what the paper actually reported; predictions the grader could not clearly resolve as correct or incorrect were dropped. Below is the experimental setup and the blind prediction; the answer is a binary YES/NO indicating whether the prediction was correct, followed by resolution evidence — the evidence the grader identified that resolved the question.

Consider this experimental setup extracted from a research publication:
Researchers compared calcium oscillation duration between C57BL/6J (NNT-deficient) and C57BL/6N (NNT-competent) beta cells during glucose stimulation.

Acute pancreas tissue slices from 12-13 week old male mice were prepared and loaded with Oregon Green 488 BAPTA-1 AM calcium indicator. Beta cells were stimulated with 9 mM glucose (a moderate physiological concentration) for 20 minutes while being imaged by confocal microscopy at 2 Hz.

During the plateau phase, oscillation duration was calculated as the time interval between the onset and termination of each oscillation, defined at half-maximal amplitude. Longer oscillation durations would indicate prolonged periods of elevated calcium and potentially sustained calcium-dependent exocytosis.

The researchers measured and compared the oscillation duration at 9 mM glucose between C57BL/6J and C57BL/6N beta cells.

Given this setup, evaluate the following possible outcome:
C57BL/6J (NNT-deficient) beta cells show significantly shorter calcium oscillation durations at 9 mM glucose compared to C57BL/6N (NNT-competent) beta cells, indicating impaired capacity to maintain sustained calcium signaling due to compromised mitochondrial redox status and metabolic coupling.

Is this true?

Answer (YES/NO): YES